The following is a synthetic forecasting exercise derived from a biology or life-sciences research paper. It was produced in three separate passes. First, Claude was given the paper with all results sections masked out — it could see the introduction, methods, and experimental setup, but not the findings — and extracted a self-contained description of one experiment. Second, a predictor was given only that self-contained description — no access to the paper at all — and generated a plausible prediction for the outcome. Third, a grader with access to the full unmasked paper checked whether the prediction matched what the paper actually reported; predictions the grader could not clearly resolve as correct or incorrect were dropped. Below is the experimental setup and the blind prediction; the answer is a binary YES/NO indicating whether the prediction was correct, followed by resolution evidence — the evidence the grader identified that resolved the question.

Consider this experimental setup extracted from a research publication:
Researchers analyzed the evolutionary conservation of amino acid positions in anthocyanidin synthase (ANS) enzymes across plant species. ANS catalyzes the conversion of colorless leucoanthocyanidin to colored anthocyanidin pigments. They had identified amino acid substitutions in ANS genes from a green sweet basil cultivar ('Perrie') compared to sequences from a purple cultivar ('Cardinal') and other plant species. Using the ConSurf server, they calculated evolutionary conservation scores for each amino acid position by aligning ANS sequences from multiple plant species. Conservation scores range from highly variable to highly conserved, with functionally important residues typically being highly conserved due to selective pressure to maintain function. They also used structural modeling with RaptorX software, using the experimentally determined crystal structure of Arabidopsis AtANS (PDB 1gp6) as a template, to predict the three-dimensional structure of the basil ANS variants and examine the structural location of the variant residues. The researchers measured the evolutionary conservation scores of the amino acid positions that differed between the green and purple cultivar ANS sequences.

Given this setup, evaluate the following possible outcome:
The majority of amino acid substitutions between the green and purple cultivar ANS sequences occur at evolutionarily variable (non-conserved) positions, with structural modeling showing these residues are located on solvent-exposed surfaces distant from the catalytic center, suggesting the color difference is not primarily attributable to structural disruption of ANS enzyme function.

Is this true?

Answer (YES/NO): NO